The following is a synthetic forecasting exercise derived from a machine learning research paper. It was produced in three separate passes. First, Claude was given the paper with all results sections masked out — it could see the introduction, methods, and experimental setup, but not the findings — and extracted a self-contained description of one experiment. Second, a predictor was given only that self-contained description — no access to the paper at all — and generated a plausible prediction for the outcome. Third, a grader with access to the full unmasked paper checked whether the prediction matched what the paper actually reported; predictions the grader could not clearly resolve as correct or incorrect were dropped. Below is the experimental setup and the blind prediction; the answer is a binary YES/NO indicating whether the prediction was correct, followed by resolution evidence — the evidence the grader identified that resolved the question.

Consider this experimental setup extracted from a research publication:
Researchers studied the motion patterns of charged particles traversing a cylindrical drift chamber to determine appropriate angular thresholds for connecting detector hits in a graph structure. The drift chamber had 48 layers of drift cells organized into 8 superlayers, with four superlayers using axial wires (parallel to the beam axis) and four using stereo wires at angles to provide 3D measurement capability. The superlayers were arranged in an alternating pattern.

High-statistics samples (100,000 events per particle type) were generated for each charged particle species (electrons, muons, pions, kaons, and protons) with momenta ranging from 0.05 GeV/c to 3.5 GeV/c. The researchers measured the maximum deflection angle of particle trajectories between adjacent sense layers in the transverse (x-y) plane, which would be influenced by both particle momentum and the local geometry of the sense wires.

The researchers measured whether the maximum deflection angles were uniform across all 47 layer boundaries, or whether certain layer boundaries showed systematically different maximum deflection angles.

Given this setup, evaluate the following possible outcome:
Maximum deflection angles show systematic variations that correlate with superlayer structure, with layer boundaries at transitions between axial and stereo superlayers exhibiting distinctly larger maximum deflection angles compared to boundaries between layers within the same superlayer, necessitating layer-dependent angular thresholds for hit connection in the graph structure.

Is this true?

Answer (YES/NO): NO